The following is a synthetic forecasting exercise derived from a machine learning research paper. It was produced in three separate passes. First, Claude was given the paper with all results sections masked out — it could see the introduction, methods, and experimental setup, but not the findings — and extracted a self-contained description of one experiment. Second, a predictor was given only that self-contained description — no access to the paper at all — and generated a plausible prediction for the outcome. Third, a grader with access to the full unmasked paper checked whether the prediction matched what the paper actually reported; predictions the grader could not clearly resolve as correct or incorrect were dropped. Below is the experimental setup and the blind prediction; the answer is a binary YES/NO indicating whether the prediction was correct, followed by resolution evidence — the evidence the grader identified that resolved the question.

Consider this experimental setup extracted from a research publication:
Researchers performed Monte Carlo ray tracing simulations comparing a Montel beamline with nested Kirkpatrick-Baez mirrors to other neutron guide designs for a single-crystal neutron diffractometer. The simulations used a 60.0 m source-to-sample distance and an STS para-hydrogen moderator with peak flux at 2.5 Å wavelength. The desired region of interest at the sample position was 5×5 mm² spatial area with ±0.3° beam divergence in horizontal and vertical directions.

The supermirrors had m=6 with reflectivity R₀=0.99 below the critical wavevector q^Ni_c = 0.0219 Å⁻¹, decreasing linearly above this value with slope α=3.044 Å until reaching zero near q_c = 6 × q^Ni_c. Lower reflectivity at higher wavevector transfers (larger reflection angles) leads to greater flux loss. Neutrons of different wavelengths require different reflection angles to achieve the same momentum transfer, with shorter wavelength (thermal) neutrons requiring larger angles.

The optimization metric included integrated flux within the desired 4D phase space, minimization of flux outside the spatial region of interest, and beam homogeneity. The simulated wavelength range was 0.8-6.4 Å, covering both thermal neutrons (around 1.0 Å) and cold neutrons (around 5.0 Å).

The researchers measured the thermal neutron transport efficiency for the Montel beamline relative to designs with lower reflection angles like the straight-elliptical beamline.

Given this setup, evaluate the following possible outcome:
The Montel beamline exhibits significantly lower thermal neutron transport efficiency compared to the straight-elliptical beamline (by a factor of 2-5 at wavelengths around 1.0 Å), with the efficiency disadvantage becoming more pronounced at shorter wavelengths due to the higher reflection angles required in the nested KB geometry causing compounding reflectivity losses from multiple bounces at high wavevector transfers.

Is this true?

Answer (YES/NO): YES